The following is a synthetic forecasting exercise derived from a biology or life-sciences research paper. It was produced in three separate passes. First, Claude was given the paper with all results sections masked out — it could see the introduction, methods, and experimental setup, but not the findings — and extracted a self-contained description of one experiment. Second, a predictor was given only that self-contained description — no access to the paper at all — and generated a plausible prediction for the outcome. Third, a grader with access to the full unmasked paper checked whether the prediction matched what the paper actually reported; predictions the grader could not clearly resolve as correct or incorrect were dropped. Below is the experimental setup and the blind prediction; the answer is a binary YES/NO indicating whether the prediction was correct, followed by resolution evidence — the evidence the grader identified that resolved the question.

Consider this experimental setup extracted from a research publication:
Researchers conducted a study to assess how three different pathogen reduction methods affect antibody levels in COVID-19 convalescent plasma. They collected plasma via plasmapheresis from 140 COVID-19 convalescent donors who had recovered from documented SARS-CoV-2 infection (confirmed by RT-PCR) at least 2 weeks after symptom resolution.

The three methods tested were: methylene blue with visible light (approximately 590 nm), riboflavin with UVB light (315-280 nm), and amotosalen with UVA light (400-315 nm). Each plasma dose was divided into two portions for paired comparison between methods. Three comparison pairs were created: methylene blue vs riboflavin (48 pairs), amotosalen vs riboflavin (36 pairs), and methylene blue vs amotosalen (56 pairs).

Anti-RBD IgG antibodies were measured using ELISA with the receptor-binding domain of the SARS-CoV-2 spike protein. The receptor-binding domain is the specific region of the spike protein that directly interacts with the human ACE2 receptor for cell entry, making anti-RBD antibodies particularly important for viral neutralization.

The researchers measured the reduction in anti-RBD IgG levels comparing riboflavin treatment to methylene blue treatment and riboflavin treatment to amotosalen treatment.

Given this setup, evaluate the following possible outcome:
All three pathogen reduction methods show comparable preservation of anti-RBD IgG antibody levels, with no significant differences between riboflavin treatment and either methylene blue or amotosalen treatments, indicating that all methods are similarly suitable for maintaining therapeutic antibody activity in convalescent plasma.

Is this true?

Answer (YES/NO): YES